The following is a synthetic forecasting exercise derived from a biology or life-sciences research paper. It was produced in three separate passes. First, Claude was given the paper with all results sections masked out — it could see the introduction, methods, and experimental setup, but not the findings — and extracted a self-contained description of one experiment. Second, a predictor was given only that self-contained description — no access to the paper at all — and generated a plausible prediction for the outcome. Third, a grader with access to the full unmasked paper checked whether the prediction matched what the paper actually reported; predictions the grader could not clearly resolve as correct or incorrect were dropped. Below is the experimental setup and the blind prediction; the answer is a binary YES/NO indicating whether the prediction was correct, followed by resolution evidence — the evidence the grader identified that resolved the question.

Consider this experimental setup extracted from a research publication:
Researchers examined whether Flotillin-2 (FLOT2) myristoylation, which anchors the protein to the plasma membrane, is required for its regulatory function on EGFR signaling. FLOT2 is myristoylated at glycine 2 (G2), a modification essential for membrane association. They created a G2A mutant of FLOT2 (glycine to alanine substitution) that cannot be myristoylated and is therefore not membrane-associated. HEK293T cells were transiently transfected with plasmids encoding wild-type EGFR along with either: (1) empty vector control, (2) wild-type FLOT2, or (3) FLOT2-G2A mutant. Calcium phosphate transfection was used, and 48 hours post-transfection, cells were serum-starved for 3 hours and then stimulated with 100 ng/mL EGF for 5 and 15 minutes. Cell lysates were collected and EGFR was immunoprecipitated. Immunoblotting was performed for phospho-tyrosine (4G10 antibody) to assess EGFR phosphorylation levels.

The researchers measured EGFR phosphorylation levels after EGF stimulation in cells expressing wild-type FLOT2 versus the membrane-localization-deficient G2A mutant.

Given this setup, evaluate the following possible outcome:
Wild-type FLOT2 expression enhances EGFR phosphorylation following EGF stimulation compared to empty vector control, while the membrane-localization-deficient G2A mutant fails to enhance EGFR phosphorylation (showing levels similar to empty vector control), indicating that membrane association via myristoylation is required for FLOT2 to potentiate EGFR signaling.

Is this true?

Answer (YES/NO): NO